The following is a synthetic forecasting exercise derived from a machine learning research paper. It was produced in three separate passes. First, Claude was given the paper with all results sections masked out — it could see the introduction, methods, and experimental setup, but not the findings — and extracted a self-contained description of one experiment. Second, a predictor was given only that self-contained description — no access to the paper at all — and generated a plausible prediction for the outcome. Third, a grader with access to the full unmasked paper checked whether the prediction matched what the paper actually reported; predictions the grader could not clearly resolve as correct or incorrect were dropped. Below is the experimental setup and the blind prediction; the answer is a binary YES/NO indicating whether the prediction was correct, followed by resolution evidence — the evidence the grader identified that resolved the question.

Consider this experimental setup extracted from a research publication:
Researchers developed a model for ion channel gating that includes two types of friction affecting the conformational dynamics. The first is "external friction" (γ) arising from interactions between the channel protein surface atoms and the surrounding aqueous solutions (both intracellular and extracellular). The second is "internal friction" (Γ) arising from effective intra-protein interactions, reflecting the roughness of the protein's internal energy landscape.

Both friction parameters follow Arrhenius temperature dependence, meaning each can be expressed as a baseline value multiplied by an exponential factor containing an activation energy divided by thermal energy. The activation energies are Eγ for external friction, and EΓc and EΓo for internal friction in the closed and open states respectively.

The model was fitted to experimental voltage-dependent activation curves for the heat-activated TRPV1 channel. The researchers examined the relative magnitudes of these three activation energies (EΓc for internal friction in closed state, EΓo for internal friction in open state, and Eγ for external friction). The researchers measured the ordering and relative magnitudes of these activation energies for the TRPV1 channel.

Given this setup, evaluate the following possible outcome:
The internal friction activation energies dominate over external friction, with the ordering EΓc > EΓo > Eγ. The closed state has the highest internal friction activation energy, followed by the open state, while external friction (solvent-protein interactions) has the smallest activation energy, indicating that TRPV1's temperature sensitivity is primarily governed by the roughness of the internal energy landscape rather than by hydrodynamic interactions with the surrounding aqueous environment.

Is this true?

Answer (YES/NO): NO